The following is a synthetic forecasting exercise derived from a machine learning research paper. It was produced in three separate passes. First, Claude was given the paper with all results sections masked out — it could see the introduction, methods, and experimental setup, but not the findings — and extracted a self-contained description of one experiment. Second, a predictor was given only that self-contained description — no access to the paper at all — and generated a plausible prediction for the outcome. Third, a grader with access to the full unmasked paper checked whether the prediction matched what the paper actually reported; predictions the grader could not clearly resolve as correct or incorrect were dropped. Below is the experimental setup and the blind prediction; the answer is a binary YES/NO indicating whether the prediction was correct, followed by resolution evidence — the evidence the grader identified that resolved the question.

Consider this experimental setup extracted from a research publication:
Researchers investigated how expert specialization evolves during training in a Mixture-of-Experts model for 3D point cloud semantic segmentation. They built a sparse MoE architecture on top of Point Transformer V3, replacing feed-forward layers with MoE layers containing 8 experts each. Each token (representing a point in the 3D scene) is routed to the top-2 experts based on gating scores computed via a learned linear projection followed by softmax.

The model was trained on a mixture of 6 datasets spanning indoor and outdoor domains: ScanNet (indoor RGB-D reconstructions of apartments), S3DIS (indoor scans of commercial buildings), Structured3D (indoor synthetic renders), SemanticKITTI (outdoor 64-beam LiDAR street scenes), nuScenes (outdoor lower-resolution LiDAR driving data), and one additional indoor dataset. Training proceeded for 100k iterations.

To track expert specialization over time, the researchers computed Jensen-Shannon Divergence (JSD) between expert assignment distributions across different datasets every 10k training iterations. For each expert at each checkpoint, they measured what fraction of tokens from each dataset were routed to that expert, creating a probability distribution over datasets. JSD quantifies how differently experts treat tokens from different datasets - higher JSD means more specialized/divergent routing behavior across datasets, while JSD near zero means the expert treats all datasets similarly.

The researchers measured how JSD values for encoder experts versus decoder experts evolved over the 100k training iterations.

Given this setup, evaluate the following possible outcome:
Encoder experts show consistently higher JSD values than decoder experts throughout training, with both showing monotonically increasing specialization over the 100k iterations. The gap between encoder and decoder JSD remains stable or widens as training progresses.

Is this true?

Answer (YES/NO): NO